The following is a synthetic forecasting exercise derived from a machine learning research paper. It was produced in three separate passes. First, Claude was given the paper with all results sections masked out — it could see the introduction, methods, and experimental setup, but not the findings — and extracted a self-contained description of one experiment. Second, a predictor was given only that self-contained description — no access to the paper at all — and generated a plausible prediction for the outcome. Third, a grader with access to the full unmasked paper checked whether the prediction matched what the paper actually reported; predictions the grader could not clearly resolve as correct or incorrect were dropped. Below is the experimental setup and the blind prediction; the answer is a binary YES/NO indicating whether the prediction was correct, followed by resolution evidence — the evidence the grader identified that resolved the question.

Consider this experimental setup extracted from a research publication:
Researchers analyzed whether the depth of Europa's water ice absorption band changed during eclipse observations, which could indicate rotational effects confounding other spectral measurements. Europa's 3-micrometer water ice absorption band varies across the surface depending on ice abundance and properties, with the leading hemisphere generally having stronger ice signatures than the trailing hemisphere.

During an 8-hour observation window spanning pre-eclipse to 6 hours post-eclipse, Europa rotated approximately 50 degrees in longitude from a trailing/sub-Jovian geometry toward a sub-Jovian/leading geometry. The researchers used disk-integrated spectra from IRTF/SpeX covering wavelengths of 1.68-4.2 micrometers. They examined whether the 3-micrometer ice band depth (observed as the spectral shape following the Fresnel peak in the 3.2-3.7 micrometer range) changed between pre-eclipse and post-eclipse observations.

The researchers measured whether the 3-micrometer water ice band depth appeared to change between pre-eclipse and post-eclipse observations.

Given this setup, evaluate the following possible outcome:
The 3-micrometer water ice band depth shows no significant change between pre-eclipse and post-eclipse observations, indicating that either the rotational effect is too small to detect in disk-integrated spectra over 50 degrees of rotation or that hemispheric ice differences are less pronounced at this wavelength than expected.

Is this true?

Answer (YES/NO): NO